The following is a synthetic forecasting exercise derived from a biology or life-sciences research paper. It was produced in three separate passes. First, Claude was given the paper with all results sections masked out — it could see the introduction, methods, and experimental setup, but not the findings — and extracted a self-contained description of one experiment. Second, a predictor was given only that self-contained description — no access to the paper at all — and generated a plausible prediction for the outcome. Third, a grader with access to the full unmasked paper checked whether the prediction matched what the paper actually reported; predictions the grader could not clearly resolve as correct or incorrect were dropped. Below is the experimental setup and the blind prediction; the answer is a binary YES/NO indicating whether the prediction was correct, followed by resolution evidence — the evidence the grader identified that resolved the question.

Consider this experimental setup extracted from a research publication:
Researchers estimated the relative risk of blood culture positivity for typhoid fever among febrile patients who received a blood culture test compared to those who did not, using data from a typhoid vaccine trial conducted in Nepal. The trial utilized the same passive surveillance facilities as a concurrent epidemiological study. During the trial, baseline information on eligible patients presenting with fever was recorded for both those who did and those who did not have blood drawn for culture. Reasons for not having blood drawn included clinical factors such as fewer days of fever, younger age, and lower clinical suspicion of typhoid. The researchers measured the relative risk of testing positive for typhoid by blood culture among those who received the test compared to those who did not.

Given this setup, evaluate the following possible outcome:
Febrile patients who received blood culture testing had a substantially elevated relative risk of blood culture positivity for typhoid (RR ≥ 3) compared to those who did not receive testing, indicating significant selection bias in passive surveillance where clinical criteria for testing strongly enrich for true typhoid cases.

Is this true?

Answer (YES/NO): NO